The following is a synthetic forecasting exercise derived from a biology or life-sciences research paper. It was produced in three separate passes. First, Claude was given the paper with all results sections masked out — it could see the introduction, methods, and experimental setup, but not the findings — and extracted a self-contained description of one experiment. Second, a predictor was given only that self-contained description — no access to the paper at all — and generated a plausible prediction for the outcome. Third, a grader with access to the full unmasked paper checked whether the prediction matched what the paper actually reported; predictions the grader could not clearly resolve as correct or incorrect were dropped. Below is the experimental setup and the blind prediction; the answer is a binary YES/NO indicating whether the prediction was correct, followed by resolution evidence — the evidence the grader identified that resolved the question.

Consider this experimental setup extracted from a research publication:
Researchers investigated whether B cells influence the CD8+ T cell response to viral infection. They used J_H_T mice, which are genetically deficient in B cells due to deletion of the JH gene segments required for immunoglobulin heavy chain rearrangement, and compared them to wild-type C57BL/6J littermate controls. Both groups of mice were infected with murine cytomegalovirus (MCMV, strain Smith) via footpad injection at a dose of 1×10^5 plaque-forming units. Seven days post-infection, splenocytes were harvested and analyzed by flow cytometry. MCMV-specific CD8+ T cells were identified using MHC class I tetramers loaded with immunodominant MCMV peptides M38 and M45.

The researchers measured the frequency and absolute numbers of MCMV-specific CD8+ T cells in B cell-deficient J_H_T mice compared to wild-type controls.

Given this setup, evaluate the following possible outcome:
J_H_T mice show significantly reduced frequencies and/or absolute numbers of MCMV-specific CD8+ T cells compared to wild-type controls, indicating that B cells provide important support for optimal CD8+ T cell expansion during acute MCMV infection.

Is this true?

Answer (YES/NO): YES